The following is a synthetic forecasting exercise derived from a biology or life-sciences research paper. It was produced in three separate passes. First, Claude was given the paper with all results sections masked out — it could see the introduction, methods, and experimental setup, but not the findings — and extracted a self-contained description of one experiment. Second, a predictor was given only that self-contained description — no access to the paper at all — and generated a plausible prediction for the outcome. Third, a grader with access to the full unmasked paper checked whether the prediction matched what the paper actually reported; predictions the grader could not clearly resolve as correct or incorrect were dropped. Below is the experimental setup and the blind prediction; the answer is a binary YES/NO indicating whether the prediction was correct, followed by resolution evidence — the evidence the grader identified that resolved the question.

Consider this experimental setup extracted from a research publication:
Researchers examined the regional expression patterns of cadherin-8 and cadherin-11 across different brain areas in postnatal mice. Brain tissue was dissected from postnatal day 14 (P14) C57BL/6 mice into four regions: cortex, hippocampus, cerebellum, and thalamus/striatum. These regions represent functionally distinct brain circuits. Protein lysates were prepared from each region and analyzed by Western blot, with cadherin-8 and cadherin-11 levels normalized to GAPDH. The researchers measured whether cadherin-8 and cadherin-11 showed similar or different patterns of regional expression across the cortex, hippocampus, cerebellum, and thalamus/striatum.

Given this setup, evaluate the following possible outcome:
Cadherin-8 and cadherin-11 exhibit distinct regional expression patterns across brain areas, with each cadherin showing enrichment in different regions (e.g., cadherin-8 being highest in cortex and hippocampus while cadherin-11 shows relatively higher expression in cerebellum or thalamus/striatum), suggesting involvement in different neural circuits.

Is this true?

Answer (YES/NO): NO